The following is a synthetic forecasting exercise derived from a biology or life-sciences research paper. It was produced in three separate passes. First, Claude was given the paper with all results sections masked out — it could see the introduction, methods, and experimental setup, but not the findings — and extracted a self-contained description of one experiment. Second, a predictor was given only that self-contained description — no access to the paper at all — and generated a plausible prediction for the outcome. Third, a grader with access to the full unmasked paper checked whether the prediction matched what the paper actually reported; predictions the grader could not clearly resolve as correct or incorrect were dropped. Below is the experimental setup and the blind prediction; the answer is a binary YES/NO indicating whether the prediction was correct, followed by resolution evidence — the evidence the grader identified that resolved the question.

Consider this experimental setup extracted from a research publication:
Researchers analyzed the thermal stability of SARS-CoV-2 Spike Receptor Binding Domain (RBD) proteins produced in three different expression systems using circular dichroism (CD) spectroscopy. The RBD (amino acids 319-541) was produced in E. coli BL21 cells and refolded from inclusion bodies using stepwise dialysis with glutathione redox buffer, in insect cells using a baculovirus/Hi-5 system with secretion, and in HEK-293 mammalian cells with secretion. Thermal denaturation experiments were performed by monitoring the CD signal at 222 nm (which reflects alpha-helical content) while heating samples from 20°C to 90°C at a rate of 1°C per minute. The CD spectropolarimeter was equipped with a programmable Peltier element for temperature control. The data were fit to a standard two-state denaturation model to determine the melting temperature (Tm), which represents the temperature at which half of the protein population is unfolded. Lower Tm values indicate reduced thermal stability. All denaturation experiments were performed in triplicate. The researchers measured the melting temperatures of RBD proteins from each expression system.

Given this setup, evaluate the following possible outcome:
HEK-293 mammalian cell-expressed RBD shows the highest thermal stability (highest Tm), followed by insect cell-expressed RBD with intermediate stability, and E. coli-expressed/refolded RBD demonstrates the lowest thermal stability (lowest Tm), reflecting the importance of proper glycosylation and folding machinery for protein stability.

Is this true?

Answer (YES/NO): NO